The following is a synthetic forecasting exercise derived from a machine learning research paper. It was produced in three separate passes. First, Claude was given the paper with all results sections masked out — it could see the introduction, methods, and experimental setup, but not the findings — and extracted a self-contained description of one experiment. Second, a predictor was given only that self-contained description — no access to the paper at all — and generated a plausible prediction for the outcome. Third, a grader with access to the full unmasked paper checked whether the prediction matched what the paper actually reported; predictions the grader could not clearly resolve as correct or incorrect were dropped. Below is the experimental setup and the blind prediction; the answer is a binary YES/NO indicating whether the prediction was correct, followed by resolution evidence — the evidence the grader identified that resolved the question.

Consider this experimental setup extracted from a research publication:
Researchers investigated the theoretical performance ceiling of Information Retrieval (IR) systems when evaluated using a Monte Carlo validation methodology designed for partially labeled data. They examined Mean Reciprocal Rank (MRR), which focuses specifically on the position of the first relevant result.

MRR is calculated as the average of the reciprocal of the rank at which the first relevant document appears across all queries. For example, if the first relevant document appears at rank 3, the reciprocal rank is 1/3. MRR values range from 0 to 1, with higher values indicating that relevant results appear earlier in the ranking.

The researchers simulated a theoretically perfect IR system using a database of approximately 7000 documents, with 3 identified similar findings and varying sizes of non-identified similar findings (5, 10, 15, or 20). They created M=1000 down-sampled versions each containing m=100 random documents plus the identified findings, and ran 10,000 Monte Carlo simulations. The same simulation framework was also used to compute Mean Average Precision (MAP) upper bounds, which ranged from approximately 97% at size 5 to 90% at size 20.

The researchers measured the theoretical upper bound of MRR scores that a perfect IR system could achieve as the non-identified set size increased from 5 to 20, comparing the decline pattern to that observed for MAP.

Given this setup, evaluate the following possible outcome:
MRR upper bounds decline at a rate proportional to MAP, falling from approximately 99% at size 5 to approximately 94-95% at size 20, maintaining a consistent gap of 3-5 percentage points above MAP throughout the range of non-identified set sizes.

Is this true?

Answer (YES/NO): NO